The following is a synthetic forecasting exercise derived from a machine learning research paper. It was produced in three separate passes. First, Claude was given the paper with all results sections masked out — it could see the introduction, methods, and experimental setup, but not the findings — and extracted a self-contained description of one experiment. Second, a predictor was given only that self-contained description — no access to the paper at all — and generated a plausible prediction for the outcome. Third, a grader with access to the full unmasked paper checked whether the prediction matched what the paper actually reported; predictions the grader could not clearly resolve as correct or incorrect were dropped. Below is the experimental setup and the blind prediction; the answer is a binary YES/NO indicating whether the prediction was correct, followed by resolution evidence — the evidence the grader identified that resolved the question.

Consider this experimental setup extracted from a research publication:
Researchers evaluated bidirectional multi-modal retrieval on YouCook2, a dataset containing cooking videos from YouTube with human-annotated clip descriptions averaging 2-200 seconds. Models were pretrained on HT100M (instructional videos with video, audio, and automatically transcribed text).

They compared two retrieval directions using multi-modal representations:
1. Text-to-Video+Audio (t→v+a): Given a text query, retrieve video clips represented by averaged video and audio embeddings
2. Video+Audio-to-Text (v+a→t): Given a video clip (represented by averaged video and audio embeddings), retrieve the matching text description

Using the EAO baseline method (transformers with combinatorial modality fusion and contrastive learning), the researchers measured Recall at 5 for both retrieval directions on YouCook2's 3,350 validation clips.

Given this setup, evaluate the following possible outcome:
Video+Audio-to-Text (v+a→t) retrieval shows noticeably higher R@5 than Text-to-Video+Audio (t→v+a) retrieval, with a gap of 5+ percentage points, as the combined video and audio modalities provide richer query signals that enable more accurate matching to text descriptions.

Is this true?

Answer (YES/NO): YES